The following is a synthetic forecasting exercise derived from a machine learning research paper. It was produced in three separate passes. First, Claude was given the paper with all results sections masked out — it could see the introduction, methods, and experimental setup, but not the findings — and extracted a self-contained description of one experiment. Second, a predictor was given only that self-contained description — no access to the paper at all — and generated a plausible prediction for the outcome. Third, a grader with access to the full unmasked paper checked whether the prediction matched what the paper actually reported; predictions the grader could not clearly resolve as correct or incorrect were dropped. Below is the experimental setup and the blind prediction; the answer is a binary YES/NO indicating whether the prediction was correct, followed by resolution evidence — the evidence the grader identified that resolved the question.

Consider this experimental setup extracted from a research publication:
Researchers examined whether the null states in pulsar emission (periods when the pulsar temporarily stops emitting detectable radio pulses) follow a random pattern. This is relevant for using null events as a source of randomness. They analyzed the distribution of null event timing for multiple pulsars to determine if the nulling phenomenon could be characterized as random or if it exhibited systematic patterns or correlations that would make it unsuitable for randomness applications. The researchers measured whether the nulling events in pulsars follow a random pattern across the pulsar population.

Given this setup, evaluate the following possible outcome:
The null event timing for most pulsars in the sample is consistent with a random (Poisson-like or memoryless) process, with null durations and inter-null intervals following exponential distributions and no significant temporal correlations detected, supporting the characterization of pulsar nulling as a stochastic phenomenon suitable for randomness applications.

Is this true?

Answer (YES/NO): NO